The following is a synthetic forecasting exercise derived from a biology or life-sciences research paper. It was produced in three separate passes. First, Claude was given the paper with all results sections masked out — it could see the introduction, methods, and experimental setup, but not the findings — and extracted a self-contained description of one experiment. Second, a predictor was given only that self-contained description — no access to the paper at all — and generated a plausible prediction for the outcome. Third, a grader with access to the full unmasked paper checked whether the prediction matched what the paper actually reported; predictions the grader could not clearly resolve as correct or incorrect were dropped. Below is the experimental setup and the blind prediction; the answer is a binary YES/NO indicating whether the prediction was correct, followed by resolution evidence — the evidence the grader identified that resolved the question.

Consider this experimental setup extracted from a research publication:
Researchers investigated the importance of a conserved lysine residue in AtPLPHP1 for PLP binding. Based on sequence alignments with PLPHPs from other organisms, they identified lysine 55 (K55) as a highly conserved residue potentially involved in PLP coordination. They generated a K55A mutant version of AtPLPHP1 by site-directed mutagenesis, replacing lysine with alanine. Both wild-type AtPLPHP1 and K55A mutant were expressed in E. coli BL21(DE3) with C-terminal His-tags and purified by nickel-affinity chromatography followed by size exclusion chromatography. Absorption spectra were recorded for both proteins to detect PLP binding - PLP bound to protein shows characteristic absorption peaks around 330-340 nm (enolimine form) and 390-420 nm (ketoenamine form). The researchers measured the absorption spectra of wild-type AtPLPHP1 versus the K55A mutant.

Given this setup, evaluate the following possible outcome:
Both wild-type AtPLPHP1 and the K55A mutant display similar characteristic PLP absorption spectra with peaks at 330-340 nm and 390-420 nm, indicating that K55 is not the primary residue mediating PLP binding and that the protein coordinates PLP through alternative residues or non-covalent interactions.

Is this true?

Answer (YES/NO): NO